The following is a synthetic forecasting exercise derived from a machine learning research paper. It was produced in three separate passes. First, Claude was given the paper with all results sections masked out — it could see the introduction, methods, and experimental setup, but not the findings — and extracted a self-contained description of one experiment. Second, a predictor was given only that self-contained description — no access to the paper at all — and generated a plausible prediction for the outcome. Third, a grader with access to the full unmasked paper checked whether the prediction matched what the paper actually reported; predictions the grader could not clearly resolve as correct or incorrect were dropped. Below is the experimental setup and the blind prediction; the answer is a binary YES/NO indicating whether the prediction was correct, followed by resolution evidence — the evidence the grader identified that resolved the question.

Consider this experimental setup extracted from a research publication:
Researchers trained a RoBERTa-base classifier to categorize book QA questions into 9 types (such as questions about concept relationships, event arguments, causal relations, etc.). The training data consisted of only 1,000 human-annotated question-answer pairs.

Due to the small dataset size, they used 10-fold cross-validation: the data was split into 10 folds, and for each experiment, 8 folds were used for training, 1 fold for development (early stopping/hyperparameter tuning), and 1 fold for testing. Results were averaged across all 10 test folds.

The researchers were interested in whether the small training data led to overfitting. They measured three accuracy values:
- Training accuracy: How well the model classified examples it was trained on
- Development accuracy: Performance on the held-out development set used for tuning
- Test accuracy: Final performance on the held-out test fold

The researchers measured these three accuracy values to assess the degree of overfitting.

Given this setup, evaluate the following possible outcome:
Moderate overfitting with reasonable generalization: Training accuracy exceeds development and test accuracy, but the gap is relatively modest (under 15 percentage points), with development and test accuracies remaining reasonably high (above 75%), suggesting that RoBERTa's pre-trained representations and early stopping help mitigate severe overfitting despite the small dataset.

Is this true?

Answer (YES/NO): NO